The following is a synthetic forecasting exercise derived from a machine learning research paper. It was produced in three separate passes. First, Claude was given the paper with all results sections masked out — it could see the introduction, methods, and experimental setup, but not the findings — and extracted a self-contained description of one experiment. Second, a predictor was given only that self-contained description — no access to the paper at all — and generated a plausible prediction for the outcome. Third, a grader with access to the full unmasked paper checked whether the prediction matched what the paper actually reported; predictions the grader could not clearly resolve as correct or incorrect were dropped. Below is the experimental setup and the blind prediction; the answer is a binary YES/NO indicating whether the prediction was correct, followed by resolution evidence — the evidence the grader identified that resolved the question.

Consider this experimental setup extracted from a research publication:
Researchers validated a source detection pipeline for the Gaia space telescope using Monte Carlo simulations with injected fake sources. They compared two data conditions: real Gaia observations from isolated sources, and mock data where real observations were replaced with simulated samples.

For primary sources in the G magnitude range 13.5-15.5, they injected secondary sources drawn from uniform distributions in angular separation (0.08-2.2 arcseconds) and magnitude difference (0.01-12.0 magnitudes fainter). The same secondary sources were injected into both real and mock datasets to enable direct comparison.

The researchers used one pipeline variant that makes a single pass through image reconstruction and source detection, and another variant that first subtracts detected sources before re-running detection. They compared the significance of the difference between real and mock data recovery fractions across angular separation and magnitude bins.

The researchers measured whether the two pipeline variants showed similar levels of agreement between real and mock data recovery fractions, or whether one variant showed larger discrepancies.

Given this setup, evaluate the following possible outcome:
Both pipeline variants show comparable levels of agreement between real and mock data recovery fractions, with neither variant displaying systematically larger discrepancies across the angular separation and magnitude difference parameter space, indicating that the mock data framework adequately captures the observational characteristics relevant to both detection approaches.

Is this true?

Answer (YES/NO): YES